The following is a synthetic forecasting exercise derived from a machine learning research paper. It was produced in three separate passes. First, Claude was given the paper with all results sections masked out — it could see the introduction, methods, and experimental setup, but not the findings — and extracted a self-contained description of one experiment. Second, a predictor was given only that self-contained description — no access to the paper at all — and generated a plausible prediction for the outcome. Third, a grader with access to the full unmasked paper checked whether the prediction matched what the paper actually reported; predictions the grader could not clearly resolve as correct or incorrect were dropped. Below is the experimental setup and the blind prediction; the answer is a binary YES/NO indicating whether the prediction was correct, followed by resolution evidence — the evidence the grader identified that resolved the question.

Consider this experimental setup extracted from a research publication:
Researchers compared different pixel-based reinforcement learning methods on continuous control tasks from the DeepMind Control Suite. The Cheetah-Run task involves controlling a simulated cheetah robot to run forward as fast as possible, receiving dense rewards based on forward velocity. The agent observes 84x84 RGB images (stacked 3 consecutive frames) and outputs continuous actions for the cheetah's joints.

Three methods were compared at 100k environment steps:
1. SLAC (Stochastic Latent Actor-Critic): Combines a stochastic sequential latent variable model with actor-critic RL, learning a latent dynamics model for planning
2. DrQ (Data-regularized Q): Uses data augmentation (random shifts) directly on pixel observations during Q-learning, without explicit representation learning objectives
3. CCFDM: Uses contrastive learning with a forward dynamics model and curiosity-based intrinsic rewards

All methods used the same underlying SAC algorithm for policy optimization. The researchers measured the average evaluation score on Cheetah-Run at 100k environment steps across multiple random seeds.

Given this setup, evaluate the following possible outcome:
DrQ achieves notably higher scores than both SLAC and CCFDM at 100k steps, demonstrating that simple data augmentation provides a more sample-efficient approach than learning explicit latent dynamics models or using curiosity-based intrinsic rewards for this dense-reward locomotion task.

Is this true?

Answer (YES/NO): NO